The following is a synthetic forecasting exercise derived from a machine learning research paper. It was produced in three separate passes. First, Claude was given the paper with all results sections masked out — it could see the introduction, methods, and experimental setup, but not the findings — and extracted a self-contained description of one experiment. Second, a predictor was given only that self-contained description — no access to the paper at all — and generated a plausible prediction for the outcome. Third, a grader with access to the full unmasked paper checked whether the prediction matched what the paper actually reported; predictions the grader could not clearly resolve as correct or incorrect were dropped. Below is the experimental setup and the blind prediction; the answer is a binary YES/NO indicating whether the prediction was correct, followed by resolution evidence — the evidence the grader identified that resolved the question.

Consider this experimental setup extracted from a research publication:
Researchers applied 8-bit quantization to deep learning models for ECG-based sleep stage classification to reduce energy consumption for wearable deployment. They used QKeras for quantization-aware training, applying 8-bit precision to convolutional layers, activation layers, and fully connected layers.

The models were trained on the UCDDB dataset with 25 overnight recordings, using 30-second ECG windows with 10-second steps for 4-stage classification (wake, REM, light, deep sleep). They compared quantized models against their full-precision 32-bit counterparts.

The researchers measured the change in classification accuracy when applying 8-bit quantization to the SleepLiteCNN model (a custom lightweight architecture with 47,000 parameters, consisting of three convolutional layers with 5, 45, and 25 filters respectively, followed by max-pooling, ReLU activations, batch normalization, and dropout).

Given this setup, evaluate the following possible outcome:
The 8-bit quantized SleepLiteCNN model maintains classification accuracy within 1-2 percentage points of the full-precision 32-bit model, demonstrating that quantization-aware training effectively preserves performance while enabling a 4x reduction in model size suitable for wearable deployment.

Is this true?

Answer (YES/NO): NO